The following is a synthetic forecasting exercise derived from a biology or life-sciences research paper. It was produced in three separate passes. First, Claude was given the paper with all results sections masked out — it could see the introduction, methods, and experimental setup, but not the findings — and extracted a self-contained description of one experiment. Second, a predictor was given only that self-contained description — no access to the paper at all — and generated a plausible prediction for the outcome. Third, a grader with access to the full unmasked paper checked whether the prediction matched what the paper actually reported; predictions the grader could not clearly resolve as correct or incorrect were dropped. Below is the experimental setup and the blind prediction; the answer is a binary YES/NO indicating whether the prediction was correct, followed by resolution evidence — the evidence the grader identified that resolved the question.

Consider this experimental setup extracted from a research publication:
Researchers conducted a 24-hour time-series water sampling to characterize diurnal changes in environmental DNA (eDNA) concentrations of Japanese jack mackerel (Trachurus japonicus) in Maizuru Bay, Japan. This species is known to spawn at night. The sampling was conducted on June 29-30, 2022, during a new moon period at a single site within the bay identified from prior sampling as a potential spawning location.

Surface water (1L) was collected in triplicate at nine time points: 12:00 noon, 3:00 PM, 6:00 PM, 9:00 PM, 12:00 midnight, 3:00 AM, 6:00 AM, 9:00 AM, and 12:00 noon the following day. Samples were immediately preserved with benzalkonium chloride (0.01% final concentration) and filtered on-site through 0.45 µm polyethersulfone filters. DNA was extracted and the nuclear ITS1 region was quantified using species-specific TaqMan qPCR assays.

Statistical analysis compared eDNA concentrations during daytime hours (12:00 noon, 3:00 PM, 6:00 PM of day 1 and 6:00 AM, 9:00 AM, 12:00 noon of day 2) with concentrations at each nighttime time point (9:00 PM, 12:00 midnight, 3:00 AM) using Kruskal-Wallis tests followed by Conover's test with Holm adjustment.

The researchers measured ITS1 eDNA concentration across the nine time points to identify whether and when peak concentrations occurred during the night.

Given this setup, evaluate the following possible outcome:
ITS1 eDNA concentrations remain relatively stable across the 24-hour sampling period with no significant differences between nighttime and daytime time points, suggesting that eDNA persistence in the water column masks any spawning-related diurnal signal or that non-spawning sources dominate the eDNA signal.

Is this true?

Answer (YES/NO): NO